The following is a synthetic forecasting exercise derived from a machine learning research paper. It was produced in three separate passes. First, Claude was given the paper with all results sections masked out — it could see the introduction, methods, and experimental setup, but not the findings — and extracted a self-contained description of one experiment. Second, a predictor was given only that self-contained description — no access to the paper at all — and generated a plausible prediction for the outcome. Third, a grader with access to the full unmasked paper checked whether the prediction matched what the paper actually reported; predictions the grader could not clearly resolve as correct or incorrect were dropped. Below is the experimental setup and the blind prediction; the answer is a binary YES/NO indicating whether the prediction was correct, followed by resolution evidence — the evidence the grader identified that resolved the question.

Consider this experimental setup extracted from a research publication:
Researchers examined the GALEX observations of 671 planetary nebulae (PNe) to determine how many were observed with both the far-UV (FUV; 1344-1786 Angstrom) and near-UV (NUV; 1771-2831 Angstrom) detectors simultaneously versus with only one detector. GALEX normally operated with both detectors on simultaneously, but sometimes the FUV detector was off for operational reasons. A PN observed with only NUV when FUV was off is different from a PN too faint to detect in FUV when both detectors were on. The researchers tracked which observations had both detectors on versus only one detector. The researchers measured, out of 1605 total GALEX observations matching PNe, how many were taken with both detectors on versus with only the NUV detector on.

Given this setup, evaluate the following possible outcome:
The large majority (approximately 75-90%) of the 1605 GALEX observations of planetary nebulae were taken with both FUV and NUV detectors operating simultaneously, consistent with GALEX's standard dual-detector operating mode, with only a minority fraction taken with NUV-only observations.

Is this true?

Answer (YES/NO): NO